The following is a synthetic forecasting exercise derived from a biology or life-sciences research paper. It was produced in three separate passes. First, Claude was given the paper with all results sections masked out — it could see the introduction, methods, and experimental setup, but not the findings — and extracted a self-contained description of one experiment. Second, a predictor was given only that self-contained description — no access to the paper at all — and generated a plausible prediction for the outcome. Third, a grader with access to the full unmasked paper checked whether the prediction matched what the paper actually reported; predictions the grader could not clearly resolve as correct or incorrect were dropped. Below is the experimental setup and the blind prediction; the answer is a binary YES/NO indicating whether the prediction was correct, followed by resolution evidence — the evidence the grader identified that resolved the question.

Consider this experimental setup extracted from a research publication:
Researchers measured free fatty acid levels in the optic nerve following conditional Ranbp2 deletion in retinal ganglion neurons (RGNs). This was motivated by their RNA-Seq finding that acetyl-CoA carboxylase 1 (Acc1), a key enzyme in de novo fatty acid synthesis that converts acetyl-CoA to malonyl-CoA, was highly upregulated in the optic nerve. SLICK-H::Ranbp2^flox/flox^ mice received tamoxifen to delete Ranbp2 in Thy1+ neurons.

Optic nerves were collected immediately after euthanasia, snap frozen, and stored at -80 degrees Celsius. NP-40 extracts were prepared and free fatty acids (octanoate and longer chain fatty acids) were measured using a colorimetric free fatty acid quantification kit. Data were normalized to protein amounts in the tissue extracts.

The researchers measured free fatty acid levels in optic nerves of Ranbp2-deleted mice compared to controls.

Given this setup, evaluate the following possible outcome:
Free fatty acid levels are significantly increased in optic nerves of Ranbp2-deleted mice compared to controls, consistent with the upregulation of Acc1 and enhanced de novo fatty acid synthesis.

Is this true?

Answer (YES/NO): NO